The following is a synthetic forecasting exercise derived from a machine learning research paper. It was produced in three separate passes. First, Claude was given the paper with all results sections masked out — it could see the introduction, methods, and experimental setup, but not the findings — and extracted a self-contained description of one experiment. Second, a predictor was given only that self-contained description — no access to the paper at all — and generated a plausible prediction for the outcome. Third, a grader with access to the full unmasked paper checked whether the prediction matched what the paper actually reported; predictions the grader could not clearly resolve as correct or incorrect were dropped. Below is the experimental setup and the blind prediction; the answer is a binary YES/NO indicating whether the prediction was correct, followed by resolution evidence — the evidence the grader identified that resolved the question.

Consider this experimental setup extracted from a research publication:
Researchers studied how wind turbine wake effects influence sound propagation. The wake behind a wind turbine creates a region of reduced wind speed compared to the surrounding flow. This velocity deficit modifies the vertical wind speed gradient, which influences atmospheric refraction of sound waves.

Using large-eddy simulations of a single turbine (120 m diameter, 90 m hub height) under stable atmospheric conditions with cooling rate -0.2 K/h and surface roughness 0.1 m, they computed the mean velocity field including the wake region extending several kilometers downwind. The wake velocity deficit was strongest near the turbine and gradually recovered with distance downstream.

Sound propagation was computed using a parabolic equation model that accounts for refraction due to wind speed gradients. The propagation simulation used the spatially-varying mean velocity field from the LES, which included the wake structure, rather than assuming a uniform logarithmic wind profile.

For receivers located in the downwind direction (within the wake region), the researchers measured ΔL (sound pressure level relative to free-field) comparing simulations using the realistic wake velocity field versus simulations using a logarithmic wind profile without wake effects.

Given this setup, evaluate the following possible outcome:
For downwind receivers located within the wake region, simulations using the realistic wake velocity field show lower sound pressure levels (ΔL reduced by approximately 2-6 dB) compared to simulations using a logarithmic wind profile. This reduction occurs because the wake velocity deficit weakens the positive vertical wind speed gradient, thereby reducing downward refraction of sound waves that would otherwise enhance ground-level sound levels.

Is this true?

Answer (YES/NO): NO